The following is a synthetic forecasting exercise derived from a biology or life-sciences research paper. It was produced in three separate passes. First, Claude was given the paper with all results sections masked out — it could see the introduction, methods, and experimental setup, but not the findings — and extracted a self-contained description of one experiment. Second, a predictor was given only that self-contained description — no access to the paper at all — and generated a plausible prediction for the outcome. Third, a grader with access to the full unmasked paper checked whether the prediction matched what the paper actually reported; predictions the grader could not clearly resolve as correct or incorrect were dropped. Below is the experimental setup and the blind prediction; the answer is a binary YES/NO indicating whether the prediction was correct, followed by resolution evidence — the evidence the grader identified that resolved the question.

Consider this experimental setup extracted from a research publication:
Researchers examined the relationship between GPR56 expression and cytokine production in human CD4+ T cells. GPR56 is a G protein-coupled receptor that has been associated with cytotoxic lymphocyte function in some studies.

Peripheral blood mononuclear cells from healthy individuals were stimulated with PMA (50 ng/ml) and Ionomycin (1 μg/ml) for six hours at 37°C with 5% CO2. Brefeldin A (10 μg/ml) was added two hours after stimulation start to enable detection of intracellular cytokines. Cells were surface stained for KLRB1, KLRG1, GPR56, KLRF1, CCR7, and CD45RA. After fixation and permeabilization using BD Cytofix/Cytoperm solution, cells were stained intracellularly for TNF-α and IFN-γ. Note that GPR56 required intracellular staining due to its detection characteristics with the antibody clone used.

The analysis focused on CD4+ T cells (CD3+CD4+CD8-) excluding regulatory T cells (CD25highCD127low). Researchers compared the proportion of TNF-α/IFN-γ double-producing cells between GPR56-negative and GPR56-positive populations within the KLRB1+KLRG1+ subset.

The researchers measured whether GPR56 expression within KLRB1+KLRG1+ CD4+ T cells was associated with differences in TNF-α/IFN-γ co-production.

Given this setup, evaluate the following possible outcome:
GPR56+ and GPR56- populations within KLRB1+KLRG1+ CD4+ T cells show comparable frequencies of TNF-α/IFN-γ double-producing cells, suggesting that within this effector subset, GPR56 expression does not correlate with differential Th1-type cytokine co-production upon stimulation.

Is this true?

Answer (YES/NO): NO